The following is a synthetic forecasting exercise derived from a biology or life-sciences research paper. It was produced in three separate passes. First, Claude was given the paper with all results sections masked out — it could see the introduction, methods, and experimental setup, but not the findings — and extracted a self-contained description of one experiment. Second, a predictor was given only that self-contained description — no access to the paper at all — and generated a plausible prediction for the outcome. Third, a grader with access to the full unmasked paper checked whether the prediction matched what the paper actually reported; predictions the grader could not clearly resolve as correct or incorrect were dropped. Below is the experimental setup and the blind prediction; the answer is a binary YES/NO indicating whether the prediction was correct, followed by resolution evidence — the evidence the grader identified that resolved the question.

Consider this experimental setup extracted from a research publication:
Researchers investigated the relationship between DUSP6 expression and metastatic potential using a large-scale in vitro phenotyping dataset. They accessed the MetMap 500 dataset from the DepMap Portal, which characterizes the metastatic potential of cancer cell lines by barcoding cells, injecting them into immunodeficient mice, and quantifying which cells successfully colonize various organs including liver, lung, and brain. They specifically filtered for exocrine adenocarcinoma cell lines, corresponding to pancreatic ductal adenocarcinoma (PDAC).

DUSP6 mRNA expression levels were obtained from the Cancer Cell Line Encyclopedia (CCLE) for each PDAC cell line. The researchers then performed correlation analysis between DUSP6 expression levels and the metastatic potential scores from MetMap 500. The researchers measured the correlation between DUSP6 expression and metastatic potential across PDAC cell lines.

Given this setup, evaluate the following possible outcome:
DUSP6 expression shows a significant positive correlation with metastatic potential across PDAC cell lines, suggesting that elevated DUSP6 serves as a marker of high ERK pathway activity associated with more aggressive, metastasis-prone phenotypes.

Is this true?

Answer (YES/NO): YES